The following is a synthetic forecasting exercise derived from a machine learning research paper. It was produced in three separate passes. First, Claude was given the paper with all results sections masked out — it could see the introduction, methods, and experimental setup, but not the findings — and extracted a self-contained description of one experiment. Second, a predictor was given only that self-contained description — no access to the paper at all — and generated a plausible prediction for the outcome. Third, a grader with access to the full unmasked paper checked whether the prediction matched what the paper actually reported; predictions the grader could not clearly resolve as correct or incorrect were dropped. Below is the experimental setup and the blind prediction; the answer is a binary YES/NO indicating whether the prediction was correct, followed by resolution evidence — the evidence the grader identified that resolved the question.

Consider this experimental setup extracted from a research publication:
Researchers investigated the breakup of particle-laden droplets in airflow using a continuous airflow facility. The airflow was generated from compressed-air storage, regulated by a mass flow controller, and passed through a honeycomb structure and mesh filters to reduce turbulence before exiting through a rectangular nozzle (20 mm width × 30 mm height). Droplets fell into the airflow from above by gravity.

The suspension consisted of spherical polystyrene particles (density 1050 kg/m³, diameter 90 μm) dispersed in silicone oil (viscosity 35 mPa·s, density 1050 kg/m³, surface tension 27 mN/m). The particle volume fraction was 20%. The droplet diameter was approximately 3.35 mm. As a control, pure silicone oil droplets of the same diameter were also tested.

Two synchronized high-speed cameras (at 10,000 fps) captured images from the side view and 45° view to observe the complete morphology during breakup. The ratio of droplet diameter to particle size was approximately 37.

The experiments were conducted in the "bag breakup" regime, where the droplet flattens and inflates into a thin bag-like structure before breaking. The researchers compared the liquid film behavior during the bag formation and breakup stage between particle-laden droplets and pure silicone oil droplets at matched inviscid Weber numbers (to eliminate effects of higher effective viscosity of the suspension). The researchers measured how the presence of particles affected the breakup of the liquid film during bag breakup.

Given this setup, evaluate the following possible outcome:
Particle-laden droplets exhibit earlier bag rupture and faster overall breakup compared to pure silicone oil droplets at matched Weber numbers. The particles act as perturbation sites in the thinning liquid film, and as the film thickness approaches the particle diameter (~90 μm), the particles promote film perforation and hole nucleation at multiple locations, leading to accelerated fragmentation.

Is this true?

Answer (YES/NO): YES